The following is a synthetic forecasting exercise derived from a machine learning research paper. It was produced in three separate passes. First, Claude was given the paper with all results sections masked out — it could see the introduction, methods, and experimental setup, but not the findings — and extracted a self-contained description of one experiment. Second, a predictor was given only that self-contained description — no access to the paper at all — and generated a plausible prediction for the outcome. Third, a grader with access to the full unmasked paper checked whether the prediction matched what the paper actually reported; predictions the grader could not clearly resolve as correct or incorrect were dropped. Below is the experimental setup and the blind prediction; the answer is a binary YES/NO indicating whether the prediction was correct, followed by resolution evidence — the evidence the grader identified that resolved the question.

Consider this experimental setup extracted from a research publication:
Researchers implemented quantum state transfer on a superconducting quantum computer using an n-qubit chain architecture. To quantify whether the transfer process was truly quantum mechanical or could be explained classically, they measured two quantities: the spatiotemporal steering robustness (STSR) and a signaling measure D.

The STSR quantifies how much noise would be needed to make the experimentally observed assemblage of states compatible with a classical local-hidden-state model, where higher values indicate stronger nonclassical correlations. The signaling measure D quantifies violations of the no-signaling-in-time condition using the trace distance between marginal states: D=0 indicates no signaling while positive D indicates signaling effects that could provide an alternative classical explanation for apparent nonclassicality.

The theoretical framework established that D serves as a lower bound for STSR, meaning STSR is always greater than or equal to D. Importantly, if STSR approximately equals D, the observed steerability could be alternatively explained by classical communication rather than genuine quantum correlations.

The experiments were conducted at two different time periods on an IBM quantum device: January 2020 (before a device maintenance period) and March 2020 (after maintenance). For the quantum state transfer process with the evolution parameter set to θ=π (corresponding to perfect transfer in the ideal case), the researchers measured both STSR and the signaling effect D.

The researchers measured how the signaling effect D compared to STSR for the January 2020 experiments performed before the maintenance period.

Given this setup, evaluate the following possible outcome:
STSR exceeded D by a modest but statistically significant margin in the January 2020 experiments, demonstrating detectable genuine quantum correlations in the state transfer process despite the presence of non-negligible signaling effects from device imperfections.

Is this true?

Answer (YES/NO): NO